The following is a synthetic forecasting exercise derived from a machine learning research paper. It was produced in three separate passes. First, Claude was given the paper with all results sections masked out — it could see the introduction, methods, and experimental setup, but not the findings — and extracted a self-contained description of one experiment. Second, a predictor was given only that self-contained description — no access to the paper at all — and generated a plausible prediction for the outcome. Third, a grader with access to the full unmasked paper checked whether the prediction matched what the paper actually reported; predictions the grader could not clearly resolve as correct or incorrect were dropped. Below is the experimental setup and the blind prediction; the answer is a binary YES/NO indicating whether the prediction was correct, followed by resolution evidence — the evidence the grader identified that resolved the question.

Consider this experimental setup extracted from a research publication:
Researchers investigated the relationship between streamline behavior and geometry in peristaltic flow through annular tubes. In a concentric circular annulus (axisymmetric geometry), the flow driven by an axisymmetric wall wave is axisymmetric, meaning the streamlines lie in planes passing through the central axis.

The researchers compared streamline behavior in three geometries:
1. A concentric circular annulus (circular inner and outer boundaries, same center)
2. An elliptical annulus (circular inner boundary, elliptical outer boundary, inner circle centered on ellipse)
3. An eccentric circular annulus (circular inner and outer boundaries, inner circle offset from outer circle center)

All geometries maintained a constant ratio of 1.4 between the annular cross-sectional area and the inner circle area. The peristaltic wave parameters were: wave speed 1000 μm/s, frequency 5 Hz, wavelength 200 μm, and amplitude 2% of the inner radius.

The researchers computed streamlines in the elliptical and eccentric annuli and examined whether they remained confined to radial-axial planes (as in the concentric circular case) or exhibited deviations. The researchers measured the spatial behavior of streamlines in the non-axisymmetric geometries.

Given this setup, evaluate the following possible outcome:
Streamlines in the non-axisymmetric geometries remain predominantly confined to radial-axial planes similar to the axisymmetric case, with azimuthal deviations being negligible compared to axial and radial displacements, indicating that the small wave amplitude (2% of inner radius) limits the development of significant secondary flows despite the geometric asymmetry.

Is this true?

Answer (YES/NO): NO